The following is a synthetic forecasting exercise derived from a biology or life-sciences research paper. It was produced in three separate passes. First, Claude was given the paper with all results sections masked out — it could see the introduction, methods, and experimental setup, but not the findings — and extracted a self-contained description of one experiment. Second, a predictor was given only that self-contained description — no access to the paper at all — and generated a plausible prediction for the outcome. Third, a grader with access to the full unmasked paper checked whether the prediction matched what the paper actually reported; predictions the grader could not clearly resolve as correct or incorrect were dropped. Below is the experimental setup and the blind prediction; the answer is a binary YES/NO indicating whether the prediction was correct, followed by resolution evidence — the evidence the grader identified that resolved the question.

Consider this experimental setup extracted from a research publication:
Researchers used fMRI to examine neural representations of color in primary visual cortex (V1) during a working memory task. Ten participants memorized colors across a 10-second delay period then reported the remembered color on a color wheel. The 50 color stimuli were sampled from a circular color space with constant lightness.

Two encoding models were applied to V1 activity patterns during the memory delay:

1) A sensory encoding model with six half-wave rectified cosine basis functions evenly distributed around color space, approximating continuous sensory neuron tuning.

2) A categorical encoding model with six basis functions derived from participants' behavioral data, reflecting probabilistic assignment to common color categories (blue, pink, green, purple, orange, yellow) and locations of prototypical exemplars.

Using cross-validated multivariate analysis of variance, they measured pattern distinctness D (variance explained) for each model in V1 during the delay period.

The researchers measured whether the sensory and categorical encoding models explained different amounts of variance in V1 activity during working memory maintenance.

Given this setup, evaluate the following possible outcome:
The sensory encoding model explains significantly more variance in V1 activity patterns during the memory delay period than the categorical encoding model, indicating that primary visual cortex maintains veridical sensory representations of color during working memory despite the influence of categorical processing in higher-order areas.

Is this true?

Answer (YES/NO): NO